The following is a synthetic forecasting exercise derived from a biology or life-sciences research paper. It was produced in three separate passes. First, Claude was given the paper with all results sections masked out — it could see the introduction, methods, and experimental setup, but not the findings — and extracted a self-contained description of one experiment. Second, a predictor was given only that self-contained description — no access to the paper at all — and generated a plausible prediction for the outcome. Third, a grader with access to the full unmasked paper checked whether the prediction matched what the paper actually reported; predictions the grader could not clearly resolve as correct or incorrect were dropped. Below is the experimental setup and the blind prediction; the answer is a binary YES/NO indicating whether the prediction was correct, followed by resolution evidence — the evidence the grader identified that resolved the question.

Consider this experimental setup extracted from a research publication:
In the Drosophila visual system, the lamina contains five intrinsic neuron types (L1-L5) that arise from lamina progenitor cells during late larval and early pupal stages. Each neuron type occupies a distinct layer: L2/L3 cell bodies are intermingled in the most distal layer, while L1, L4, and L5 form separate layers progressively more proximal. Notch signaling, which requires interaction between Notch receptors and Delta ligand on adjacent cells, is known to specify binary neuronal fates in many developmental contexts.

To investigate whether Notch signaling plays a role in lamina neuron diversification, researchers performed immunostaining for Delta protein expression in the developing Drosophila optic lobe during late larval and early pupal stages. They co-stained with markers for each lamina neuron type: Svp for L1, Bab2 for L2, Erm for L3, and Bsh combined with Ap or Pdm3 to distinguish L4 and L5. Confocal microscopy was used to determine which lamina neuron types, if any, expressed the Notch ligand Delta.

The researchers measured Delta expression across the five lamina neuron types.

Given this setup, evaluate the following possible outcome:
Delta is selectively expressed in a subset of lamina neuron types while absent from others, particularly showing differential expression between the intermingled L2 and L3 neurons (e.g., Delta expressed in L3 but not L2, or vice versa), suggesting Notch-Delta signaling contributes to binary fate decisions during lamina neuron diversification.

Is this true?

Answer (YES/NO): NO